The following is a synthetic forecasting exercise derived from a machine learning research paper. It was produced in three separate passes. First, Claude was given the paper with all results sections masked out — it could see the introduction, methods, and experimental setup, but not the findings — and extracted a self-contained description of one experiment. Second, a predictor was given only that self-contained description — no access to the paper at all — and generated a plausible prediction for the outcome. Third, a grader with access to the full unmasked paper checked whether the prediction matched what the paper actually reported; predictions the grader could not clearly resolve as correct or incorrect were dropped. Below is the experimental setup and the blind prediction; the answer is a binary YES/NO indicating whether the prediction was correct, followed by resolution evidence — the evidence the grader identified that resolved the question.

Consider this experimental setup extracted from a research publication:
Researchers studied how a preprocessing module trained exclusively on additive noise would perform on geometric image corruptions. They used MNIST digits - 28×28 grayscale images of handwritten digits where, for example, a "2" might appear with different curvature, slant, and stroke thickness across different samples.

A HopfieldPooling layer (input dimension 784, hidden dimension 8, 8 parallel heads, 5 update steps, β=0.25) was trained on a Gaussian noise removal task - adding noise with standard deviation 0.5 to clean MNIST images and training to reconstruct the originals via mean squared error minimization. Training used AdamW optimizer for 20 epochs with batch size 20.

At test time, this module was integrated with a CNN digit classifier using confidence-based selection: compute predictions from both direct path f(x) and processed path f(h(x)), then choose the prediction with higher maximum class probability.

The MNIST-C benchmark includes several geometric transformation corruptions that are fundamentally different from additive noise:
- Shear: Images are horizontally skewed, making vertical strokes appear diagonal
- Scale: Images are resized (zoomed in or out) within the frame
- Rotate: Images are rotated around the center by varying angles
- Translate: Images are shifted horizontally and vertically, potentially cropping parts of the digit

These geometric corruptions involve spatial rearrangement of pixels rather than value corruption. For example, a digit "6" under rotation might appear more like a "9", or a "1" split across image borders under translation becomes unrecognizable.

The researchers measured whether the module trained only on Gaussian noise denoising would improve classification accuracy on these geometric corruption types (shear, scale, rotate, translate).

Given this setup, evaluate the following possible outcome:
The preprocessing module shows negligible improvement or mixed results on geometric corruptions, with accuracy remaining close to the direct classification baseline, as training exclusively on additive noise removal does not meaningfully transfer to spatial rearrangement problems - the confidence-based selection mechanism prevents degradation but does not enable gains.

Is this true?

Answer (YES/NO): NO